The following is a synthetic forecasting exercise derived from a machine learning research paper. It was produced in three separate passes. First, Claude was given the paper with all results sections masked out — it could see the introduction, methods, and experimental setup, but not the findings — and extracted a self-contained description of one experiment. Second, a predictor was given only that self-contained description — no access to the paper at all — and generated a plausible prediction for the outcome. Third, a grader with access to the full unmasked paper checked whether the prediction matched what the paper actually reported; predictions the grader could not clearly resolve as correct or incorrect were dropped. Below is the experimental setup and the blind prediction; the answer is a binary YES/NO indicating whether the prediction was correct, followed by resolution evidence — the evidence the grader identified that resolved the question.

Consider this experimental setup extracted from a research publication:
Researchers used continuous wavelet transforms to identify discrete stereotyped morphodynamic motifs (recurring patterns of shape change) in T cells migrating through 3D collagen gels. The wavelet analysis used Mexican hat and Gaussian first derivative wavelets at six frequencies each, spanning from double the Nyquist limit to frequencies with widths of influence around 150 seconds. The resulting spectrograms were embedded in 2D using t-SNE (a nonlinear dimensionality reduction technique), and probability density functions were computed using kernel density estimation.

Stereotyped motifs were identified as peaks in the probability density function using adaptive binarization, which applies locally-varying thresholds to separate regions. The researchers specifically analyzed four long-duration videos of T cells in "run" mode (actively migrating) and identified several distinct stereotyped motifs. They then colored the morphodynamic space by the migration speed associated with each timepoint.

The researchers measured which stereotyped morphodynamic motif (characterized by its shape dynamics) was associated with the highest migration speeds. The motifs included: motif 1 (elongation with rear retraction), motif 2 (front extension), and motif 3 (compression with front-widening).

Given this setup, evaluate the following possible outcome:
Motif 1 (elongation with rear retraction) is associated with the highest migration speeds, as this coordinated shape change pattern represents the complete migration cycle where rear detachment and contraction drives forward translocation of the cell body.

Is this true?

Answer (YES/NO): NO